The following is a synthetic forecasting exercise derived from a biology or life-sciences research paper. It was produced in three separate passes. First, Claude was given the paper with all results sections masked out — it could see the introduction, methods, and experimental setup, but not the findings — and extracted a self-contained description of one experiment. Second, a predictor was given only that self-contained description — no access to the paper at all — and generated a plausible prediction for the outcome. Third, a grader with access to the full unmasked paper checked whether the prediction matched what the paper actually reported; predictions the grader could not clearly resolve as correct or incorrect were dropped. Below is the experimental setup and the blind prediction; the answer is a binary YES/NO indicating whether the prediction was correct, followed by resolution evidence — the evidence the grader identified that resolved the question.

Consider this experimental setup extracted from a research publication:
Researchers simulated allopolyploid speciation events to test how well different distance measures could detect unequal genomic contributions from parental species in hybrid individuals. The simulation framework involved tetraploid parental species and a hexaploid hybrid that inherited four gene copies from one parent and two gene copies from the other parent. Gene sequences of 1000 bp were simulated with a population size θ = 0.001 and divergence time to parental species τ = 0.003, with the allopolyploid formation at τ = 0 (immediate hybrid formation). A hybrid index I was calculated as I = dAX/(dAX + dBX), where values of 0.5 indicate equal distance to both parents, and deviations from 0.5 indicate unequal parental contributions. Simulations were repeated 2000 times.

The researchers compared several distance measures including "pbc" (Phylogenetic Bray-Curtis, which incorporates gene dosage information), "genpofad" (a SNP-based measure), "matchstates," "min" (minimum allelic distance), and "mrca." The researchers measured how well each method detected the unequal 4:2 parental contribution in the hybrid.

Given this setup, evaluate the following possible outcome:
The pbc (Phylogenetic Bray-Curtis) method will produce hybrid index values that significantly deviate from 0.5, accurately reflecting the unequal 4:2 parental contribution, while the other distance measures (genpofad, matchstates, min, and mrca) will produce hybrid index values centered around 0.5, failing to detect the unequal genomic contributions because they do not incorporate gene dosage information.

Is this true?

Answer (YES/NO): NO